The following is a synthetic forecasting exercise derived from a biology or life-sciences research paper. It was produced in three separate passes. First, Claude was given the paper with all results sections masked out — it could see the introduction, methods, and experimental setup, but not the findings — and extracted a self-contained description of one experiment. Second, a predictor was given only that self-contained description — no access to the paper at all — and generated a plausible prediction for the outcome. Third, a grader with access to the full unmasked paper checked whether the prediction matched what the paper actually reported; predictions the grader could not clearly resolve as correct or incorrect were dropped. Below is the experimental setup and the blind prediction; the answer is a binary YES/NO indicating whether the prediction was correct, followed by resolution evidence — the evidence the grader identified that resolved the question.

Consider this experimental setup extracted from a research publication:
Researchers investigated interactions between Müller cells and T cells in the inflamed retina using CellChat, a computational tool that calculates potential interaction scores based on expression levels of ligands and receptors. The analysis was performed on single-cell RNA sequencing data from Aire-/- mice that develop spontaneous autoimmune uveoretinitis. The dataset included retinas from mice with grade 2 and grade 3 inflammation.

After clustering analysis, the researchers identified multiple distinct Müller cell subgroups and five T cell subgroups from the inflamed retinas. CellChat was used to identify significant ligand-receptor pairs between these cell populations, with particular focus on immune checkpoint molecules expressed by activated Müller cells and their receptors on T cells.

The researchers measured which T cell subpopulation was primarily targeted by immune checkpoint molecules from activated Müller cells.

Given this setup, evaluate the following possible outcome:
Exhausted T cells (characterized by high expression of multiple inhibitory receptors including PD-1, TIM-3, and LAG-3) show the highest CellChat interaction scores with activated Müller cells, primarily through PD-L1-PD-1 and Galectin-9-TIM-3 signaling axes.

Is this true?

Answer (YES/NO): NO